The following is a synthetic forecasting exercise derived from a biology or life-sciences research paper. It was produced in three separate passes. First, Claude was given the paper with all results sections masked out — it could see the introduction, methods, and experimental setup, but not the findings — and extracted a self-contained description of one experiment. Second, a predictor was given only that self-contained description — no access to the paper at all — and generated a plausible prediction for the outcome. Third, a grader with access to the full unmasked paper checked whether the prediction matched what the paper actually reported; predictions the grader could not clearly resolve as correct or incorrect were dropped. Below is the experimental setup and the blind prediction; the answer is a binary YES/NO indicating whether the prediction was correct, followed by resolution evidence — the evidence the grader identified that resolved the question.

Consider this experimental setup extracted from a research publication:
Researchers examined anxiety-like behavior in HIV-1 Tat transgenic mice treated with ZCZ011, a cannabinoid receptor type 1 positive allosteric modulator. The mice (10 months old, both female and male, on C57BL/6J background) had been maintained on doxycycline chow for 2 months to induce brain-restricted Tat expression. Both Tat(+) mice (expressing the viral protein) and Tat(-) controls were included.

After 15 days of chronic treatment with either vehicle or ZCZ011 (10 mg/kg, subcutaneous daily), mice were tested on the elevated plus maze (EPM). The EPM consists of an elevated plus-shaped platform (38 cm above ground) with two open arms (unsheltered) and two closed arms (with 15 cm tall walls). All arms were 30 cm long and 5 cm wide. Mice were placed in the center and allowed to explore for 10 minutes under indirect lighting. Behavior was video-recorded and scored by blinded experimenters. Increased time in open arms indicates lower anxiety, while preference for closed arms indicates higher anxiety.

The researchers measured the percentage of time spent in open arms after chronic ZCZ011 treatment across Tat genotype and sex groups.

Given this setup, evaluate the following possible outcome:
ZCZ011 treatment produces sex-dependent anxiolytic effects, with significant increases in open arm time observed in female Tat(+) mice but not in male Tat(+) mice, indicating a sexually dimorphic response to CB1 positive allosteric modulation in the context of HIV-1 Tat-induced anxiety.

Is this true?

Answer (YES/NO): NO